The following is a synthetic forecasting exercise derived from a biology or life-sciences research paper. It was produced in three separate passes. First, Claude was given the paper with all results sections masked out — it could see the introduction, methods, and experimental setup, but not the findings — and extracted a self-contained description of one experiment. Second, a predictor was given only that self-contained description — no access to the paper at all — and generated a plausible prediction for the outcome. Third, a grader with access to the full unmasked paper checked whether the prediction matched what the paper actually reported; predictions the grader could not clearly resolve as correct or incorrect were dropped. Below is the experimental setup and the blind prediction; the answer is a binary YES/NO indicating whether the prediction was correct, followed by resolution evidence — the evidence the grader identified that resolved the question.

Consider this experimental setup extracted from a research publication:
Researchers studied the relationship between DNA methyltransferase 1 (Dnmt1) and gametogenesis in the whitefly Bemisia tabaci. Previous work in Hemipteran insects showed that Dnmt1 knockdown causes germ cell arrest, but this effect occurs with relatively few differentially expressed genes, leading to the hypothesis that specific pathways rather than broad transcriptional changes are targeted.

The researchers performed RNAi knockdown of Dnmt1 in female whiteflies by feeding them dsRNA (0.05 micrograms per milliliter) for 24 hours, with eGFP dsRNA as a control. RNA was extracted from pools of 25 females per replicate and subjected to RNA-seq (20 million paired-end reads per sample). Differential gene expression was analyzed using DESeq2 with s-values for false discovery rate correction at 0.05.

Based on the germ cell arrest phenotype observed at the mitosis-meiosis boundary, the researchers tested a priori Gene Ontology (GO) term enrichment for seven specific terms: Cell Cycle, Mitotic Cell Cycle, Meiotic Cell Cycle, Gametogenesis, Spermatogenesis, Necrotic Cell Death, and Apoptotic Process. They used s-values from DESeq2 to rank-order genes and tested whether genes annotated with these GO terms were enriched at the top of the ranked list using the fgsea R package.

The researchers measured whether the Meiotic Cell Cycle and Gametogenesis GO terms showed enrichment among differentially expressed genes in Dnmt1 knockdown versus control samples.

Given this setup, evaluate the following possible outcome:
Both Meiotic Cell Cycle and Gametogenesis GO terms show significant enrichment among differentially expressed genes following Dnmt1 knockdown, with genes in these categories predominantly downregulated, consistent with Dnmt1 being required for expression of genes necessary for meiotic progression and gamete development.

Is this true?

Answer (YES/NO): NO